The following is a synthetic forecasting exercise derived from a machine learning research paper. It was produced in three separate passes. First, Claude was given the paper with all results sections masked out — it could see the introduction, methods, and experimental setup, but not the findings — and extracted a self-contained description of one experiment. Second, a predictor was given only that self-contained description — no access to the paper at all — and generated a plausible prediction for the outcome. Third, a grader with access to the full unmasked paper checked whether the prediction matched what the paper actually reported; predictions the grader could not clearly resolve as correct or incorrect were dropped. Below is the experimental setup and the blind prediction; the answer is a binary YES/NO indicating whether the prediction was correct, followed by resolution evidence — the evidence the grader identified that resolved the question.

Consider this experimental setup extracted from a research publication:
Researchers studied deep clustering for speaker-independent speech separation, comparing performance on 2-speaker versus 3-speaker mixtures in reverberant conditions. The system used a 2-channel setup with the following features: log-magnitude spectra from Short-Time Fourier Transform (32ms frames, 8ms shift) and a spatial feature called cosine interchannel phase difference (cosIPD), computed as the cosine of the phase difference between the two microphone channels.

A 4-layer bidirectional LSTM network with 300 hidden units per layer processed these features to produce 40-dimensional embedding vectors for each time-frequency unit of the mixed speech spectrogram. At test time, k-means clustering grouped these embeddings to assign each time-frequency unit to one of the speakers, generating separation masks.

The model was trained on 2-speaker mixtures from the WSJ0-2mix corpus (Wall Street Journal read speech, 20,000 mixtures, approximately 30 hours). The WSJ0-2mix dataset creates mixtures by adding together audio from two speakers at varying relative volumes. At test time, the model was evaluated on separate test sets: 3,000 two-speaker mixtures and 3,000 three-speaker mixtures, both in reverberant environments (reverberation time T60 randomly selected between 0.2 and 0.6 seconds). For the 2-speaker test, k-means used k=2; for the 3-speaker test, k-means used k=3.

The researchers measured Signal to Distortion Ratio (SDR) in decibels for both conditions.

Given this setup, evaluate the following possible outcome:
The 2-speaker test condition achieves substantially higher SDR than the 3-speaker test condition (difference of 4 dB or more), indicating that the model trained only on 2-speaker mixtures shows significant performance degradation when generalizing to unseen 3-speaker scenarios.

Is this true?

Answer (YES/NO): YES